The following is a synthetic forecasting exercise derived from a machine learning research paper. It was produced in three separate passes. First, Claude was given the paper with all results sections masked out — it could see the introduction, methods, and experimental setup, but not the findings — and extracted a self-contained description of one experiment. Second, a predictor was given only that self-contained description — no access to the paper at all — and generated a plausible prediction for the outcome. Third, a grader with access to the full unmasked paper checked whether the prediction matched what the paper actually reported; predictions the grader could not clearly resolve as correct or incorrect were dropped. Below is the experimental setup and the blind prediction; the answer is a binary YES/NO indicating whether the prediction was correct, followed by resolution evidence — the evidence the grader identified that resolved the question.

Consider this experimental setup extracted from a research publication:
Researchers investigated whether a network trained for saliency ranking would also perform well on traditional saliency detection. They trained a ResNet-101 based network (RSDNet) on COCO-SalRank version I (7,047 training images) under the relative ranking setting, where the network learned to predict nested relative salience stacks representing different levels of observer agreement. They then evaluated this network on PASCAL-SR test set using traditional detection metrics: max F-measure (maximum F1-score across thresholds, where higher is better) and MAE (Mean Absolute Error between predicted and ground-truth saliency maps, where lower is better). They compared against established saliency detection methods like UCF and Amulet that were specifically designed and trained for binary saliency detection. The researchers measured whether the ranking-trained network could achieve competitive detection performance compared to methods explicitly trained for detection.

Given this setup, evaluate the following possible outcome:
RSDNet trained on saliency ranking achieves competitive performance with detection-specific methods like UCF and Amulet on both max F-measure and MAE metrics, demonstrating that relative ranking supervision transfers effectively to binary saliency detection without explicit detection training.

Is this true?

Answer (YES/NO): YES